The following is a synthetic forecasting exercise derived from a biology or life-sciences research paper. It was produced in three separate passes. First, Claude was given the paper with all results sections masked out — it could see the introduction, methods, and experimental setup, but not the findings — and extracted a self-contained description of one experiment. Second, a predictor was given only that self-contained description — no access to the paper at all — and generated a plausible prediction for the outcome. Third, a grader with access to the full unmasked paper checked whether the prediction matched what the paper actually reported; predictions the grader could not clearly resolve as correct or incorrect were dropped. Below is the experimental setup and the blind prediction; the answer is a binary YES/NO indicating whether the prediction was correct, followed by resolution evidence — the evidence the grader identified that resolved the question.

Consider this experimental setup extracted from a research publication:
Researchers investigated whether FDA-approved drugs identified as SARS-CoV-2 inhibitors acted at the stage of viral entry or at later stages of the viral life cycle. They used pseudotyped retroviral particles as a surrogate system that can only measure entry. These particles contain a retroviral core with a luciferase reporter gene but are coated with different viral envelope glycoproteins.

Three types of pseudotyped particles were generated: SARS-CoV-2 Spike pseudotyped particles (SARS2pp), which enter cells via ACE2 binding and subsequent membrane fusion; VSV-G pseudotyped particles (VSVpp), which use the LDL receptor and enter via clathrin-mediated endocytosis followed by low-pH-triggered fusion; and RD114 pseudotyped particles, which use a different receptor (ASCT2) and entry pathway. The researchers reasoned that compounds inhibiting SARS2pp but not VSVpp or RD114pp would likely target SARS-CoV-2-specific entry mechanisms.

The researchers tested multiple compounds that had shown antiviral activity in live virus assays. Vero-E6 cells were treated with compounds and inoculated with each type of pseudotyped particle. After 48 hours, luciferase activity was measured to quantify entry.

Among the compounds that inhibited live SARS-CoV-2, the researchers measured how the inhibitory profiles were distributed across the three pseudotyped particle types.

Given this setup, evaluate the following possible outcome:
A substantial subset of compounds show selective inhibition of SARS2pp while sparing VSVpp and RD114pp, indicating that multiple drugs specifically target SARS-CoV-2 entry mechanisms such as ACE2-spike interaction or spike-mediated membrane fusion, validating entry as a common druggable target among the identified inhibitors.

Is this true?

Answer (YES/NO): YES